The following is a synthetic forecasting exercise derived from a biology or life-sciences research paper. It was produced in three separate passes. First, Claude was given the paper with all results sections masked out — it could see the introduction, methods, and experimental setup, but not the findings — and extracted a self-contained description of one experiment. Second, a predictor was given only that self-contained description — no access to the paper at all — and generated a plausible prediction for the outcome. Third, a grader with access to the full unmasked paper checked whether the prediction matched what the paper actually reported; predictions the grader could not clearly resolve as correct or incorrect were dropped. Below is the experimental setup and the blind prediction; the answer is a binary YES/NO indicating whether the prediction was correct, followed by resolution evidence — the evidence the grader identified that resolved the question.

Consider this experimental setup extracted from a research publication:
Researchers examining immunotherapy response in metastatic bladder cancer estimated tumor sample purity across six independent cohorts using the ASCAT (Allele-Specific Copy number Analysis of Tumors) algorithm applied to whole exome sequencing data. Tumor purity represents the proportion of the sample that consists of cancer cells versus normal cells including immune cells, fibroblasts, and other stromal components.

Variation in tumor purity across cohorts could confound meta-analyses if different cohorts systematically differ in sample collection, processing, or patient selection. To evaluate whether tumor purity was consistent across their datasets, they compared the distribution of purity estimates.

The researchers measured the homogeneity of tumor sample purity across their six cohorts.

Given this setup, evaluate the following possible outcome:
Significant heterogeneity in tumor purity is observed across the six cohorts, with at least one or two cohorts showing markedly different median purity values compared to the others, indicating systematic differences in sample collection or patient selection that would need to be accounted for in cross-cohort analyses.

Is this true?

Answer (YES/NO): NO